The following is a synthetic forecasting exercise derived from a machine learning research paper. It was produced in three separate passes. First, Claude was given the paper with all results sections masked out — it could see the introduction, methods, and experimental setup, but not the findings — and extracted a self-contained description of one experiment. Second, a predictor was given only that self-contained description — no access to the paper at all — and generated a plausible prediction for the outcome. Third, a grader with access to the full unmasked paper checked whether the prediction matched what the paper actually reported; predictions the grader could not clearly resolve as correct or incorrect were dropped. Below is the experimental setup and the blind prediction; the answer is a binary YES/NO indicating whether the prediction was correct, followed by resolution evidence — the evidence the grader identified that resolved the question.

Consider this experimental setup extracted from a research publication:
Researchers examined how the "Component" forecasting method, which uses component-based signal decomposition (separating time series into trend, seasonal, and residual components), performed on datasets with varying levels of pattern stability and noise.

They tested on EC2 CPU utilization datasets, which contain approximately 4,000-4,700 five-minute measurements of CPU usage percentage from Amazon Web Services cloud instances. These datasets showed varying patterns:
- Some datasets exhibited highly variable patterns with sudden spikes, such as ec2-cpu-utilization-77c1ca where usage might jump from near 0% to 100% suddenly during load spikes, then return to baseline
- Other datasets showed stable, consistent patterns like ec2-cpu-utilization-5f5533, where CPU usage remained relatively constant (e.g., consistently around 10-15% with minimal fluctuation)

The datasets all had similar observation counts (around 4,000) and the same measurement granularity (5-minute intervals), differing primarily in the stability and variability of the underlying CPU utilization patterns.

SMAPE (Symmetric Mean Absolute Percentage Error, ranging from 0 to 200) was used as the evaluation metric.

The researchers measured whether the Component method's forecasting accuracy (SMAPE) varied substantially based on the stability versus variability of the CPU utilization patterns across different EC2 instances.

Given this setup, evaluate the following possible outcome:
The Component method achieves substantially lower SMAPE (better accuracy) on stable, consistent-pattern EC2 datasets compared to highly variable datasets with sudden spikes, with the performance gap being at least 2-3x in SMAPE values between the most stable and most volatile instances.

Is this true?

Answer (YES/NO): YES